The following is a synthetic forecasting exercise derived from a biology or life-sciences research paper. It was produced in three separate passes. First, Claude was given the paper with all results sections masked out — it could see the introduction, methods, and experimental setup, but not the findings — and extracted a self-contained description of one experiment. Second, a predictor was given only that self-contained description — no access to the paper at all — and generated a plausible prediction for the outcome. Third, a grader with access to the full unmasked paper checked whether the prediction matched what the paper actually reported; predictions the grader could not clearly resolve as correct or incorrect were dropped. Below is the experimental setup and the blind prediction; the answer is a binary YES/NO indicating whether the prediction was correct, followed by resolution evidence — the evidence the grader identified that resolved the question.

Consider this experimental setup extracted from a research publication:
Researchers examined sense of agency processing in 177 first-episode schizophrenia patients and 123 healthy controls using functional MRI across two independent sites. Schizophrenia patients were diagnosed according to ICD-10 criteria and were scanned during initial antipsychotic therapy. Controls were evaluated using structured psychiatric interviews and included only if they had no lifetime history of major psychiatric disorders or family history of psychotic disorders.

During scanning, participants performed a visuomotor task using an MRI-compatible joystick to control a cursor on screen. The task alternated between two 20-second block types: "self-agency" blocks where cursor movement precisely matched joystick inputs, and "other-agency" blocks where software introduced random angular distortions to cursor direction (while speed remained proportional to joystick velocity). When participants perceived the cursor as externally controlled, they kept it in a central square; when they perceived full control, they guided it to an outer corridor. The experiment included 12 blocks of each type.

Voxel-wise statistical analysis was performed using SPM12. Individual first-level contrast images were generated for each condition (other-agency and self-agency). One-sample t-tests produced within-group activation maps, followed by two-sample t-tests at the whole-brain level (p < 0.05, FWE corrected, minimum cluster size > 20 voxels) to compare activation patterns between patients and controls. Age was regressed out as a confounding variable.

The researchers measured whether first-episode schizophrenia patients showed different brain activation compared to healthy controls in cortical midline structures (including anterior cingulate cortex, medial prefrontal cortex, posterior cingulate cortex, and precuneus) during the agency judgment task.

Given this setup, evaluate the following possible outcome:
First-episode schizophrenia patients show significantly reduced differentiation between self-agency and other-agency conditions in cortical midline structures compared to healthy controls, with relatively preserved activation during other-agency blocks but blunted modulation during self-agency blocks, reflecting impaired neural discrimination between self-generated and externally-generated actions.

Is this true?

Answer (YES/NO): NO